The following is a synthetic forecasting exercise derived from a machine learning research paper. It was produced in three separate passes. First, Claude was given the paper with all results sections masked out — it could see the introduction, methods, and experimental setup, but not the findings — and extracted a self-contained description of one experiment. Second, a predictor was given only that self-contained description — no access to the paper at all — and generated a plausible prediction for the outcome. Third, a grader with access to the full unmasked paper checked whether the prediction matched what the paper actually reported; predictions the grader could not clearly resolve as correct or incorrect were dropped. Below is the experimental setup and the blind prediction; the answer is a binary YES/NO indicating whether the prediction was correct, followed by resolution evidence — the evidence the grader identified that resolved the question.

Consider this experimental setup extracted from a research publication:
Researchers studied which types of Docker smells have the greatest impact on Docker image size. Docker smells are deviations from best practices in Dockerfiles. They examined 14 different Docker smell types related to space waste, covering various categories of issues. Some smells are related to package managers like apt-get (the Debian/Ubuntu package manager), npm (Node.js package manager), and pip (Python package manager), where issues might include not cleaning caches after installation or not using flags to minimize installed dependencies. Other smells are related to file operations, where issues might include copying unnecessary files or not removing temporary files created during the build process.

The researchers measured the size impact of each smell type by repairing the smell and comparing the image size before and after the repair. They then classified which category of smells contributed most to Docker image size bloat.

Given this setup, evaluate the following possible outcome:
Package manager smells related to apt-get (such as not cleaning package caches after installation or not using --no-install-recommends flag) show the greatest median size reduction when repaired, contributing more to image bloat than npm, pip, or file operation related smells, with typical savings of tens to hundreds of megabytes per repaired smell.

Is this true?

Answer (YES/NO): NO